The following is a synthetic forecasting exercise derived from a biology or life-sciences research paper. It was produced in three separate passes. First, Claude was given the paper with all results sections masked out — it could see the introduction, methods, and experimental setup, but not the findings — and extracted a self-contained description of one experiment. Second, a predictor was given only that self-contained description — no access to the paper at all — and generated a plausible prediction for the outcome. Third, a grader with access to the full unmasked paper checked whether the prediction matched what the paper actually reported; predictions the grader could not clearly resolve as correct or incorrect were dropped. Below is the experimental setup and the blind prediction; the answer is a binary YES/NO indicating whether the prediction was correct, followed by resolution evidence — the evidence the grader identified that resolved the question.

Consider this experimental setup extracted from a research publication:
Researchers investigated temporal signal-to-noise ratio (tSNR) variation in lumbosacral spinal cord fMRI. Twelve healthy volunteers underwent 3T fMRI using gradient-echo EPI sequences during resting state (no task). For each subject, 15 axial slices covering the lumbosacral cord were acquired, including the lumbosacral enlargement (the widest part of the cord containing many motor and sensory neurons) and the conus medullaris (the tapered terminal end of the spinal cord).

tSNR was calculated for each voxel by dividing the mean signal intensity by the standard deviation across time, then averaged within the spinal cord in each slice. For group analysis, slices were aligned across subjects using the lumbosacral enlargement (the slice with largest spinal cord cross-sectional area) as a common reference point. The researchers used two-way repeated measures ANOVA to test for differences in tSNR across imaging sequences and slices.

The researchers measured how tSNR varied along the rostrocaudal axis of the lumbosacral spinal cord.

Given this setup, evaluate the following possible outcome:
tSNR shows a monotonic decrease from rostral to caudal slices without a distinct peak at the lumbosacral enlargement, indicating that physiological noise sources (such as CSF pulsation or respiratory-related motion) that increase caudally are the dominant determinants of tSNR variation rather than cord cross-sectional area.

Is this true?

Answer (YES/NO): NO